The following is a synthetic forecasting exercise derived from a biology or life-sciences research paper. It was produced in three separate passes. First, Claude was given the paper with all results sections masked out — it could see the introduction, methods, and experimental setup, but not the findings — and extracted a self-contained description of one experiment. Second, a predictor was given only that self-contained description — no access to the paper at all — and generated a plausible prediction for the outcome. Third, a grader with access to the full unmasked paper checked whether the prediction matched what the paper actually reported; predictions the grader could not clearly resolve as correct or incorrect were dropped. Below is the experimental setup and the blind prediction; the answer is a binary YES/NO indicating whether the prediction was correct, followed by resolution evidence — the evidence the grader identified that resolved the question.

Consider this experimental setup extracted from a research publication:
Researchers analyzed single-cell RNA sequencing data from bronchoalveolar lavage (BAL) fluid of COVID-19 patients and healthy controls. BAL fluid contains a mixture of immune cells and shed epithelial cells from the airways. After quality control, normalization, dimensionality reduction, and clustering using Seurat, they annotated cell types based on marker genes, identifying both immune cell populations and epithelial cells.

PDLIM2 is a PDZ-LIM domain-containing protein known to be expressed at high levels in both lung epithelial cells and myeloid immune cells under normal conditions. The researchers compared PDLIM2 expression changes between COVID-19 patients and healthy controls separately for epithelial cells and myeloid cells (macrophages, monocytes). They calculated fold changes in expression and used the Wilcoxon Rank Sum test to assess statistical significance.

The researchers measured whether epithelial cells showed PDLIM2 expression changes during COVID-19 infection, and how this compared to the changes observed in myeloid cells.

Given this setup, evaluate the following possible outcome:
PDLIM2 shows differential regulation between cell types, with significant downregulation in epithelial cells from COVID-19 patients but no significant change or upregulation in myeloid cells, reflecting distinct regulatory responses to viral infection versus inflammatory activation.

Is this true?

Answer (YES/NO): NO